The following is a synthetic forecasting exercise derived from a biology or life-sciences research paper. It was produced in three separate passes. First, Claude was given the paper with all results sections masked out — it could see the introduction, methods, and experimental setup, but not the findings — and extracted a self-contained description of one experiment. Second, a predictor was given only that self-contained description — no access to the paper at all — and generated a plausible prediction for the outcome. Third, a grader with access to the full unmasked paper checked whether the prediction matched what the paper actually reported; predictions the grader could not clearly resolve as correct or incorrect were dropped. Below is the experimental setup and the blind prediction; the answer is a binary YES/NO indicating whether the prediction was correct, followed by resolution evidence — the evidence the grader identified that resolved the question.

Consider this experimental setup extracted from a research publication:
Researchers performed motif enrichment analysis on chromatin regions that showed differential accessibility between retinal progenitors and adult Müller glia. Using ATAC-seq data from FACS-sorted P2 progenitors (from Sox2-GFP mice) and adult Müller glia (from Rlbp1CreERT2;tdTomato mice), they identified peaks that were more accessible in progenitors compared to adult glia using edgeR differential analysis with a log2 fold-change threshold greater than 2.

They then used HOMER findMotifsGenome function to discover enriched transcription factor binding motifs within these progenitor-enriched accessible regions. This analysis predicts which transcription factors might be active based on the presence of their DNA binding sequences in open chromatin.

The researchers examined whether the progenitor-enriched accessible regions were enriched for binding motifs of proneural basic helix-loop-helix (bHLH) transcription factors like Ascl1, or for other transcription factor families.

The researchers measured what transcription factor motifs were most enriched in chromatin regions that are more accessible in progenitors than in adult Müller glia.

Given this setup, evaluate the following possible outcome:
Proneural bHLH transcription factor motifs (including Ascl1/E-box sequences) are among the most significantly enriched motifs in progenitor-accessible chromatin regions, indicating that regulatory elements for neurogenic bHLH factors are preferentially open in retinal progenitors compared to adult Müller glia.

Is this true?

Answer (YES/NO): YES